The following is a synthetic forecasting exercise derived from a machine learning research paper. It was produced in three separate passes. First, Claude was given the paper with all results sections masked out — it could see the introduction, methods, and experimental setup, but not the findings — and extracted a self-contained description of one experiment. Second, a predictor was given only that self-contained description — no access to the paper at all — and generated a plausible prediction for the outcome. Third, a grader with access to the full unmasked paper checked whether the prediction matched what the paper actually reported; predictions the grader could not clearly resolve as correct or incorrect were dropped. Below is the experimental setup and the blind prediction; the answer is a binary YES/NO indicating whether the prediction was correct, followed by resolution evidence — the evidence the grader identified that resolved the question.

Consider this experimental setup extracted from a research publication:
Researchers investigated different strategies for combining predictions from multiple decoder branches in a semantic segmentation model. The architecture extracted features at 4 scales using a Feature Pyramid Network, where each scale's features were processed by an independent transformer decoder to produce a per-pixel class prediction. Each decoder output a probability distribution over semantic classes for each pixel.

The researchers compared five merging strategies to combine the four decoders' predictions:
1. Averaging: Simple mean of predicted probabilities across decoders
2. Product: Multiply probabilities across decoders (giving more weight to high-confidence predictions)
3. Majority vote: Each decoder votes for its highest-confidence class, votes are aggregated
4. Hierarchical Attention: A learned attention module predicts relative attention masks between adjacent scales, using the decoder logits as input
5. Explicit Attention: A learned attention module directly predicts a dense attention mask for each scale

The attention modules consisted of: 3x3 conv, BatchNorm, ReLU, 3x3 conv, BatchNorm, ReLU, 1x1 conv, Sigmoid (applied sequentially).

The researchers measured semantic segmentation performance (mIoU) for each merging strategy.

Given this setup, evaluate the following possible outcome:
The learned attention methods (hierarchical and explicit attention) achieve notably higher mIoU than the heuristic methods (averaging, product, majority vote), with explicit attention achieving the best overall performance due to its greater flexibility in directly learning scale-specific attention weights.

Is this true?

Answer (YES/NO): NO